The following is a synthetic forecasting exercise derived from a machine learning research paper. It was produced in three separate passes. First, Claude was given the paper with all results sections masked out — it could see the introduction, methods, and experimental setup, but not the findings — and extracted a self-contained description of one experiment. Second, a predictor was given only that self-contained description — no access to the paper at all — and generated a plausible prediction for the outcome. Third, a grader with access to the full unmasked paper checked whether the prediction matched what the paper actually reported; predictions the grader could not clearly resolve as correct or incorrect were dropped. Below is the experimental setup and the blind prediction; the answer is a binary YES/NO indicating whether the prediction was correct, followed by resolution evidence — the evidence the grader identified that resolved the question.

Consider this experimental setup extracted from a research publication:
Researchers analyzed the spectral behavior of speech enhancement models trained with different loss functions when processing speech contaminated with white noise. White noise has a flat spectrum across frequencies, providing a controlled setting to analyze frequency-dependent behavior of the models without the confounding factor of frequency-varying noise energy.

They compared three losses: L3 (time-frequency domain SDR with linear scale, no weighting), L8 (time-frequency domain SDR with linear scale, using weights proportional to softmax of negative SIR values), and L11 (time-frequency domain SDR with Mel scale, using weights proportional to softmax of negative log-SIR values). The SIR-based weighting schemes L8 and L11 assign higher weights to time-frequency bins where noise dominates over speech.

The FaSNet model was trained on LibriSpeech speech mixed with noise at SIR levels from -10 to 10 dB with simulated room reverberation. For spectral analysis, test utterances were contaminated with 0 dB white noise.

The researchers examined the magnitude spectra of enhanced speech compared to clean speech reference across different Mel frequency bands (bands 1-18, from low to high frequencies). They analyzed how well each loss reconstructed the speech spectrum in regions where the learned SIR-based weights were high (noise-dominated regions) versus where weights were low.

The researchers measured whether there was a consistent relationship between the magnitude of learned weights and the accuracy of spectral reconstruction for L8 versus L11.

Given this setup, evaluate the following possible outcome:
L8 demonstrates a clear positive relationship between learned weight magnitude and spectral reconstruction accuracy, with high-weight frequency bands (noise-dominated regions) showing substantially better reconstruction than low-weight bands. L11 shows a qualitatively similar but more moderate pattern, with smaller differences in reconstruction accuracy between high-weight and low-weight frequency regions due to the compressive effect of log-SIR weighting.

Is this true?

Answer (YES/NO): NO